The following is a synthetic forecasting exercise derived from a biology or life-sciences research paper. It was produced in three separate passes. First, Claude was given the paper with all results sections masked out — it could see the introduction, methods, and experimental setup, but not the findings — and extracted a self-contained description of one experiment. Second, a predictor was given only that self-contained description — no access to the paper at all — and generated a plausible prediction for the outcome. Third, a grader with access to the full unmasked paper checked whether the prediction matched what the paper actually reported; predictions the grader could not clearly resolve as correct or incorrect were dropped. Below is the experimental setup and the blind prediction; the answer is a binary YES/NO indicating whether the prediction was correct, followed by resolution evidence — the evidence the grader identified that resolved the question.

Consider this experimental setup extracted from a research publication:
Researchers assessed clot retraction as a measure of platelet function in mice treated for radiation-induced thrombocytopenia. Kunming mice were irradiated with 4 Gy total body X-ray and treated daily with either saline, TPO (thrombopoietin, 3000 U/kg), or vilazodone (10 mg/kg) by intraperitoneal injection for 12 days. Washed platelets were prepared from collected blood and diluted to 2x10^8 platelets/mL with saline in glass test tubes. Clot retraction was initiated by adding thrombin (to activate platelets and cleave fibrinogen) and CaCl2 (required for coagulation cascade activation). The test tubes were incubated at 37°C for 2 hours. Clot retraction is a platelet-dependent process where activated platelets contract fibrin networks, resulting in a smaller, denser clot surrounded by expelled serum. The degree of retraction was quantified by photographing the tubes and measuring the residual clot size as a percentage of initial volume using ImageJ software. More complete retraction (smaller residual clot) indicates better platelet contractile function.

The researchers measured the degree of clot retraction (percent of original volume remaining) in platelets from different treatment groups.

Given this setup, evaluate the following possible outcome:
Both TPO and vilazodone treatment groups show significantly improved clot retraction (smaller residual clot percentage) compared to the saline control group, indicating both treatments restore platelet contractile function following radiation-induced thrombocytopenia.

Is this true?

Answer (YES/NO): YES